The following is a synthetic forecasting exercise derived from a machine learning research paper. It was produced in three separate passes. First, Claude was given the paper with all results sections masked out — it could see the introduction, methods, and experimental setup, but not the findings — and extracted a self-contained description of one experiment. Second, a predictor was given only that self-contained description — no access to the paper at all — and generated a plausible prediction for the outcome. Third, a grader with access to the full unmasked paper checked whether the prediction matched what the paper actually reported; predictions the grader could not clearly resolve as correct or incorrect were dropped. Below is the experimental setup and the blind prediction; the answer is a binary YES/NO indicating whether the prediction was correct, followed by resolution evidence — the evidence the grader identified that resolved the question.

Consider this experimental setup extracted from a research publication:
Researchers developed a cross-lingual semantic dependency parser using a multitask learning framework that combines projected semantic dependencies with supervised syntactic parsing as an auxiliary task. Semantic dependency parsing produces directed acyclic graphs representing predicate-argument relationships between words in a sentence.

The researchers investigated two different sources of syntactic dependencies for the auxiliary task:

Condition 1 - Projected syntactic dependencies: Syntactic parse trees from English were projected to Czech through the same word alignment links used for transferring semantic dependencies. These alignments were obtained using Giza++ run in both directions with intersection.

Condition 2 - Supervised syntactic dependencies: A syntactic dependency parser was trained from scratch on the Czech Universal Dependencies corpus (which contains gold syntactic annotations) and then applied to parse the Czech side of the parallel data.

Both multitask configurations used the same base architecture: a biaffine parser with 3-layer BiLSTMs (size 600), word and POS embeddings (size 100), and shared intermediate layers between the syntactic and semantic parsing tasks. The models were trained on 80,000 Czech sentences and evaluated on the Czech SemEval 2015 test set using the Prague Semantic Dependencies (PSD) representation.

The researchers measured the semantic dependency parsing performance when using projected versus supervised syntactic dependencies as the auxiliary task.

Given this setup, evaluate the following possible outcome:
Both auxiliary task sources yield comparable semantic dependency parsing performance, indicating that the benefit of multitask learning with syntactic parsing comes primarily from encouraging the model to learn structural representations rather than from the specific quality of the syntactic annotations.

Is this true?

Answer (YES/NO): NO